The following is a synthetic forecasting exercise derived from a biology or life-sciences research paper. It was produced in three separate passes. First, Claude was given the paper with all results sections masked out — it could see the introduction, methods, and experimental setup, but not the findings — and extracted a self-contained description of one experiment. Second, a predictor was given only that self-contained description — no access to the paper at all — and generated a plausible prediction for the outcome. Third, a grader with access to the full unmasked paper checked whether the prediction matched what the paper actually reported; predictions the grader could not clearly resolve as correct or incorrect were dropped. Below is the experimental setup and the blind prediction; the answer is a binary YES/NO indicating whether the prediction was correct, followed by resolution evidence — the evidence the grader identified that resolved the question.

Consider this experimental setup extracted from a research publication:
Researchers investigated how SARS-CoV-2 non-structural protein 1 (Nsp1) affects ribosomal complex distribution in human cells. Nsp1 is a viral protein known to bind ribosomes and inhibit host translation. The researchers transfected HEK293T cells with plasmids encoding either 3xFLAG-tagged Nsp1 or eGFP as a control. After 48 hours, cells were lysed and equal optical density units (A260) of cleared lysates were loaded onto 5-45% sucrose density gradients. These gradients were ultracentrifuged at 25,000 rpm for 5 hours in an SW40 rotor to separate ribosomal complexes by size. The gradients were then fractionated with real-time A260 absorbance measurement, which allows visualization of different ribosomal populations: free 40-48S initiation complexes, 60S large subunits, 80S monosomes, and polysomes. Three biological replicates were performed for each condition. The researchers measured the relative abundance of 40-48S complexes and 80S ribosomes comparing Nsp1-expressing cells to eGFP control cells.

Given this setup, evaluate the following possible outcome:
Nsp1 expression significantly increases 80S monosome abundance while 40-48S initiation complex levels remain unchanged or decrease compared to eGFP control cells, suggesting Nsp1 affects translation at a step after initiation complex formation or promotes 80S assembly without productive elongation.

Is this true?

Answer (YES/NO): NO